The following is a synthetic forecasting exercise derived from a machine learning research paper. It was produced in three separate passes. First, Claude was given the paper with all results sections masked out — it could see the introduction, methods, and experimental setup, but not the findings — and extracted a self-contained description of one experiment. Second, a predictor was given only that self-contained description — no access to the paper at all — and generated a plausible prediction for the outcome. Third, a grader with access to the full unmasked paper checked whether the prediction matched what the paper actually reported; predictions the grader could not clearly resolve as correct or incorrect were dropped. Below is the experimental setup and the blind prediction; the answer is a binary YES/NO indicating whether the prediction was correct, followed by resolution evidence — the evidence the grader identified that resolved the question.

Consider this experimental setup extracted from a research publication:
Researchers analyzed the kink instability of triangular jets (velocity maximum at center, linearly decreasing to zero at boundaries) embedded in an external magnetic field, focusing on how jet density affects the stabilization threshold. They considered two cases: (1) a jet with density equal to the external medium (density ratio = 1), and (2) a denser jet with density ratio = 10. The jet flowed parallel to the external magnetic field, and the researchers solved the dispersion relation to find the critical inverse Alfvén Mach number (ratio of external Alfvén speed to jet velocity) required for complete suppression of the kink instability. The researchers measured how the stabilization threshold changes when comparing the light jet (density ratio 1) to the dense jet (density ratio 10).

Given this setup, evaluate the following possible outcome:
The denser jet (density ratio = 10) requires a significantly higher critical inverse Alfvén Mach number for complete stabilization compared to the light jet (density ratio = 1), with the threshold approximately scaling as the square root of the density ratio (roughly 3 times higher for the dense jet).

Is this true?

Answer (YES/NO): NO